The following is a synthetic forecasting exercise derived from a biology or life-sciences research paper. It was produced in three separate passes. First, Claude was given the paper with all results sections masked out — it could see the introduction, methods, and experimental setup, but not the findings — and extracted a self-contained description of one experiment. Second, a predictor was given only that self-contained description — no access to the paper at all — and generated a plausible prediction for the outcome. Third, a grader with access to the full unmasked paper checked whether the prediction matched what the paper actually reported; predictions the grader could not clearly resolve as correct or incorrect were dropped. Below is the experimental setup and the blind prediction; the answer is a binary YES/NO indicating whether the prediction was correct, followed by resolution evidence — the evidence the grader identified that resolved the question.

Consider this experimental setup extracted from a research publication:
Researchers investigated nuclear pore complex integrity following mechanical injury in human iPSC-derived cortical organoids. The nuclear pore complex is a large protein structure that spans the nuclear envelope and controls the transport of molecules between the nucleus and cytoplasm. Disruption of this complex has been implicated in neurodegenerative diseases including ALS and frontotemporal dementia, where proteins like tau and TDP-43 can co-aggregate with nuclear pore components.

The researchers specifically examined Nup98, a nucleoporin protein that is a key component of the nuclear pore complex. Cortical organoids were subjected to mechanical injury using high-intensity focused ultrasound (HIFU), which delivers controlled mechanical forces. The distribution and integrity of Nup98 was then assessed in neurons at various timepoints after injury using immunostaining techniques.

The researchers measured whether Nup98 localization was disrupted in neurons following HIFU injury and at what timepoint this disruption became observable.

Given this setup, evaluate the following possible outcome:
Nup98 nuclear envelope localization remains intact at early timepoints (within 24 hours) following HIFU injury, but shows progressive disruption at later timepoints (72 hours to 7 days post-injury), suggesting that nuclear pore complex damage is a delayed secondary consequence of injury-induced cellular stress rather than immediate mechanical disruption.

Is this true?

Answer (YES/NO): NO